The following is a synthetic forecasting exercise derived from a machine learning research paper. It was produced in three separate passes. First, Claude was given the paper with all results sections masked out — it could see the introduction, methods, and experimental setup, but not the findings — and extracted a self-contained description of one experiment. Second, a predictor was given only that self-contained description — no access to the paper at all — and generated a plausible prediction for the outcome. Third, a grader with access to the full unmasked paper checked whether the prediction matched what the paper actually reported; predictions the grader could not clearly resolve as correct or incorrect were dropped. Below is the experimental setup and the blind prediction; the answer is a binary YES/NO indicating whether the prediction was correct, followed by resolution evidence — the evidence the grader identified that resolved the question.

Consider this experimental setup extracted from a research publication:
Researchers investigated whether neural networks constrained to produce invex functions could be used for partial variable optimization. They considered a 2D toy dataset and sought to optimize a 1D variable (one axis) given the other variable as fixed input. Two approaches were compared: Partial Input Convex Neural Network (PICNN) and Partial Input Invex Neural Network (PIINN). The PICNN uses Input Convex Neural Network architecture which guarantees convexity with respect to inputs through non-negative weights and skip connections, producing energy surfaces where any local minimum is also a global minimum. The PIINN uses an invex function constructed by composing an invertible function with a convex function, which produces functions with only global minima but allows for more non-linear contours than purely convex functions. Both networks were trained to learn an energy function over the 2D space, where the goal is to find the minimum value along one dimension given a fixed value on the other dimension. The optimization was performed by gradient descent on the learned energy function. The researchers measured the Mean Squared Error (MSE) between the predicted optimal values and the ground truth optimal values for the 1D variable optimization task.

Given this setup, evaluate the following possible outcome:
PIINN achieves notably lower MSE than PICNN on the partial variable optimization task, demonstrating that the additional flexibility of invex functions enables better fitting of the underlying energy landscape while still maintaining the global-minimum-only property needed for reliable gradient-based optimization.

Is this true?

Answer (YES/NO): NO